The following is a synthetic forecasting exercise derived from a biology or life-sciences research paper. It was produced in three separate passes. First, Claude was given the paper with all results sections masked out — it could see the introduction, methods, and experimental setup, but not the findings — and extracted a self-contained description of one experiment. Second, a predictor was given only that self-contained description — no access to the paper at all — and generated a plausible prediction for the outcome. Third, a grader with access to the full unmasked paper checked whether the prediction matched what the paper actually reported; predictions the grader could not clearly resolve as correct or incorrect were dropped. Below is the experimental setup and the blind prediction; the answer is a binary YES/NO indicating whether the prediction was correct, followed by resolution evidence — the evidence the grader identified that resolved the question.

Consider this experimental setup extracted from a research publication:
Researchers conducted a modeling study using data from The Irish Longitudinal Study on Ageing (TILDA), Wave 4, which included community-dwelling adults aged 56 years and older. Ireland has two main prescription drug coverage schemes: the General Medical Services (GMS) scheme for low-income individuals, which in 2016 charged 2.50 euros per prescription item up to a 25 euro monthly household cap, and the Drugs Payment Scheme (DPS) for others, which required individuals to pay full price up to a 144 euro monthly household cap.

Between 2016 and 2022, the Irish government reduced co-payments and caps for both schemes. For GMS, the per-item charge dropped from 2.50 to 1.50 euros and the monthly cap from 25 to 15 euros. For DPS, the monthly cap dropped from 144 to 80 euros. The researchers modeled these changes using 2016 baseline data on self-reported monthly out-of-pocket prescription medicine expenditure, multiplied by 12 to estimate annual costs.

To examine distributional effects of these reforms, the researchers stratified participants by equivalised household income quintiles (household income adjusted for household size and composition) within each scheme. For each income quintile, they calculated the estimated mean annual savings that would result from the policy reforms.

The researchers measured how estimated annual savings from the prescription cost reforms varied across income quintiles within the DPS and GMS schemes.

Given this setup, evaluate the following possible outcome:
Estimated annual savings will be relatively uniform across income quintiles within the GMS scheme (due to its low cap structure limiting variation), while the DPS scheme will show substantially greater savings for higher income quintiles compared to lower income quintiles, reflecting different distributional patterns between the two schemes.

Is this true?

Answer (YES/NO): NO